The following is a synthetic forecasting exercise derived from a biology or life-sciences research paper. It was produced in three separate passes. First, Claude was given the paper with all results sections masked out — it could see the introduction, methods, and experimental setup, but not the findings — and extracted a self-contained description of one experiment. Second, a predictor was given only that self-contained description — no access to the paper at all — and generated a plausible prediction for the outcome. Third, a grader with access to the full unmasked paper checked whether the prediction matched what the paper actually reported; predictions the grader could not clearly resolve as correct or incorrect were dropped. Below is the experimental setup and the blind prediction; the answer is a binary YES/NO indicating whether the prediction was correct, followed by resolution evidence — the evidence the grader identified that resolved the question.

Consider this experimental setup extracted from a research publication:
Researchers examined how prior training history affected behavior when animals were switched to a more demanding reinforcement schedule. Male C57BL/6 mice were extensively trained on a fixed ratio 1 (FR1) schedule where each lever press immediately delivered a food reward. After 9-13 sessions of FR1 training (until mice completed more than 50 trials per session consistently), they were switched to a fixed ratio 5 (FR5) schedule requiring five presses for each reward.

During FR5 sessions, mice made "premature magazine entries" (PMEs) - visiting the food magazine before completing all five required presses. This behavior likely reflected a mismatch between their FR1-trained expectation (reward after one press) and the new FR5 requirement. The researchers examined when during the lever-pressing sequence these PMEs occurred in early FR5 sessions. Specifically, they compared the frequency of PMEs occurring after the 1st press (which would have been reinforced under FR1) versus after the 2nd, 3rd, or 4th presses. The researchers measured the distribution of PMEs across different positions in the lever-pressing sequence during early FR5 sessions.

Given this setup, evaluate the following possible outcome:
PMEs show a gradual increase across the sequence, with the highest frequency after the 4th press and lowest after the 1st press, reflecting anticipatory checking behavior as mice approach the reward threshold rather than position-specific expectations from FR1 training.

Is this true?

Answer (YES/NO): YES